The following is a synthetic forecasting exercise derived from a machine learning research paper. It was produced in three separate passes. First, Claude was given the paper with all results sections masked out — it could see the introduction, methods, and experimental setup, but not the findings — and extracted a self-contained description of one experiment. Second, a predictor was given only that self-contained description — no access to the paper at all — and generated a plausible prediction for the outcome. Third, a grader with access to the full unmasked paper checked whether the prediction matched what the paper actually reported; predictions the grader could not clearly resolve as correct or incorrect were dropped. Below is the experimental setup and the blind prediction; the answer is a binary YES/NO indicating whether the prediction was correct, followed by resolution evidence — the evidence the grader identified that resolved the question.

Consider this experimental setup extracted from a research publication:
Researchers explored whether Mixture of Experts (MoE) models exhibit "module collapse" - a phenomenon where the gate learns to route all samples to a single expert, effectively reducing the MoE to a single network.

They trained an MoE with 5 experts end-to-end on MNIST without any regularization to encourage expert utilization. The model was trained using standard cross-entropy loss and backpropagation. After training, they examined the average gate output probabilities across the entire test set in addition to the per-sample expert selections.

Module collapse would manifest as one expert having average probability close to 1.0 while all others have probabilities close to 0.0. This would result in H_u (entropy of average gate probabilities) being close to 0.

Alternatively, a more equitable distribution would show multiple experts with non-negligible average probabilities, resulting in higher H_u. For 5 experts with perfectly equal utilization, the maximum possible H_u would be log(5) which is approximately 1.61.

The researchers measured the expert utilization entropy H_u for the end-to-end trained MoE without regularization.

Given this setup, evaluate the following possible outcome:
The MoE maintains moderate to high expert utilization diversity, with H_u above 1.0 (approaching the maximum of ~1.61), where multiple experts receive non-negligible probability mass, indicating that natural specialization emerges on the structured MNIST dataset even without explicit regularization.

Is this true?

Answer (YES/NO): NO